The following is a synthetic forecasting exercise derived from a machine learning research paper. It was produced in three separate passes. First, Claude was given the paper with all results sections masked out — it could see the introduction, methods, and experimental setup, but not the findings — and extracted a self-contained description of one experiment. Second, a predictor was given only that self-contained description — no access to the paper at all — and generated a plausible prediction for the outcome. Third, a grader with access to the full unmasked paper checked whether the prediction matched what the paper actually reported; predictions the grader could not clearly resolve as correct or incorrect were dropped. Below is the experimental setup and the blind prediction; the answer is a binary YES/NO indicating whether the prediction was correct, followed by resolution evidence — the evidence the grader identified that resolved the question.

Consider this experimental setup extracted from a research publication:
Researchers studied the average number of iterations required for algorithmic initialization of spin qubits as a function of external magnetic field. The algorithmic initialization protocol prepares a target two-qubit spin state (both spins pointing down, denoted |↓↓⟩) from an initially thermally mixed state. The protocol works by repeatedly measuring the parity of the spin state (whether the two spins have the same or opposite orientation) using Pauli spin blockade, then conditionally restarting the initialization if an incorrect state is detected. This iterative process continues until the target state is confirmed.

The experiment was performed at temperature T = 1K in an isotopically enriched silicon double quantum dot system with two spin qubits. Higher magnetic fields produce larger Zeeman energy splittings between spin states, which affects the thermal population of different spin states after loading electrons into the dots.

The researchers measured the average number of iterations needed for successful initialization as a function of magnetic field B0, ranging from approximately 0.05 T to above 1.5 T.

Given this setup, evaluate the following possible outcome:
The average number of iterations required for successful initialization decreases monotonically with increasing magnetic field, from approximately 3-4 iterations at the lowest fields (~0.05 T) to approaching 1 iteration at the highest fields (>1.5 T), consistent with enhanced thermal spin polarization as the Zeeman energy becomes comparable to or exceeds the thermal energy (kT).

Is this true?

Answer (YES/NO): NO